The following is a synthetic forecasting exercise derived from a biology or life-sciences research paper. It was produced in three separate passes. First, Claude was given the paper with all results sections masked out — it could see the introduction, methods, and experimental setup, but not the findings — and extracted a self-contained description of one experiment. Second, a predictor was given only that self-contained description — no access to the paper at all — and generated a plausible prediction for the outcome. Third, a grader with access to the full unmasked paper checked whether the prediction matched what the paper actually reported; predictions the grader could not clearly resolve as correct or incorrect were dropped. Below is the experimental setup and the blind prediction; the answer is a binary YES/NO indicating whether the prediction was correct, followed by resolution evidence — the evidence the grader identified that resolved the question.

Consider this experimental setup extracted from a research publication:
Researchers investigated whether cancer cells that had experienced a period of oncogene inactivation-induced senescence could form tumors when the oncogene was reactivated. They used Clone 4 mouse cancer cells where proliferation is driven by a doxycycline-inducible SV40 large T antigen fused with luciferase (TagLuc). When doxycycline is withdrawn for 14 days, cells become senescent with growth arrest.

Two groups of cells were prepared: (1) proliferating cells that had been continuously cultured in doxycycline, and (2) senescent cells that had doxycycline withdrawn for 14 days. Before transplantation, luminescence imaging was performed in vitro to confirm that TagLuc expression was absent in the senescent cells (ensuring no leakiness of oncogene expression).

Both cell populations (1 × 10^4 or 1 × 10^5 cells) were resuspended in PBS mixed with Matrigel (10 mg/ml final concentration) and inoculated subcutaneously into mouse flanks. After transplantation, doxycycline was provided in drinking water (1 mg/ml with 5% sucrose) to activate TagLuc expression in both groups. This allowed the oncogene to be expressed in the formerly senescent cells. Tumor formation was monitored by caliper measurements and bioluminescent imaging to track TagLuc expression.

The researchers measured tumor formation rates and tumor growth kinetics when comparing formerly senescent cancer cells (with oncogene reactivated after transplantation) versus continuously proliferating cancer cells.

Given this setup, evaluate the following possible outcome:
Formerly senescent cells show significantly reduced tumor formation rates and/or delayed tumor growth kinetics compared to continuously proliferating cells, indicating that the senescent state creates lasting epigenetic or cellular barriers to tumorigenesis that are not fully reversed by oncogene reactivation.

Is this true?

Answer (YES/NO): NO